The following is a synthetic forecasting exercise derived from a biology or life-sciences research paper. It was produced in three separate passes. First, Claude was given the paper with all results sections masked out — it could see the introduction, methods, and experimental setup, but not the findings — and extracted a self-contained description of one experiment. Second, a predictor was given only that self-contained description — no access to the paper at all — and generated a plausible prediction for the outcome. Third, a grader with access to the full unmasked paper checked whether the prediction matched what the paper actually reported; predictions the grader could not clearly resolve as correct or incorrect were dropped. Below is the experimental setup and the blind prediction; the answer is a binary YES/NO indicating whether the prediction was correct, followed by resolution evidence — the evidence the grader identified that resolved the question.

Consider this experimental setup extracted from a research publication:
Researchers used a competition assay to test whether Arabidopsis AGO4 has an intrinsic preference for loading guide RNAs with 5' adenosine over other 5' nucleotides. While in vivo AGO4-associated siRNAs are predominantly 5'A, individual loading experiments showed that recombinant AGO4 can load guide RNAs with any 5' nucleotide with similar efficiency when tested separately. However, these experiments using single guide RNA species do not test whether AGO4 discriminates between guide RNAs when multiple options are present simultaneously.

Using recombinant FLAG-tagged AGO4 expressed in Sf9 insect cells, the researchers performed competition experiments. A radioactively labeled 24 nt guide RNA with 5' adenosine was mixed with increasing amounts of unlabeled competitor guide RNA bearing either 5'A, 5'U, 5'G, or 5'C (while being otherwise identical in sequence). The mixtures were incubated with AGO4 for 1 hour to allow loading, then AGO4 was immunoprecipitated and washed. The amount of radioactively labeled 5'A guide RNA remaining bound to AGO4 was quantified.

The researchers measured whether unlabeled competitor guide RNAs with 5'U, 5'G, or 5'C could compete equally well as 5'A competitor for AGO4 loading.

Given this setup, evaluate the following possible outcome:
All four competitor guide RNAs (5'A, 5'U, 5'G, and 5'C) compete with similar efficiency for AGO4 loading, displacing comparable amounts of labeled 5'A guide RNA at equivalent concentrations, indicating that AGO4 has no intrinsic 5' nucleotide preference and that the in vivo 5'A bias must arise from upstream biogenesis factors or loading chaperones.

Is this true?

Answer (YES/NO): YES